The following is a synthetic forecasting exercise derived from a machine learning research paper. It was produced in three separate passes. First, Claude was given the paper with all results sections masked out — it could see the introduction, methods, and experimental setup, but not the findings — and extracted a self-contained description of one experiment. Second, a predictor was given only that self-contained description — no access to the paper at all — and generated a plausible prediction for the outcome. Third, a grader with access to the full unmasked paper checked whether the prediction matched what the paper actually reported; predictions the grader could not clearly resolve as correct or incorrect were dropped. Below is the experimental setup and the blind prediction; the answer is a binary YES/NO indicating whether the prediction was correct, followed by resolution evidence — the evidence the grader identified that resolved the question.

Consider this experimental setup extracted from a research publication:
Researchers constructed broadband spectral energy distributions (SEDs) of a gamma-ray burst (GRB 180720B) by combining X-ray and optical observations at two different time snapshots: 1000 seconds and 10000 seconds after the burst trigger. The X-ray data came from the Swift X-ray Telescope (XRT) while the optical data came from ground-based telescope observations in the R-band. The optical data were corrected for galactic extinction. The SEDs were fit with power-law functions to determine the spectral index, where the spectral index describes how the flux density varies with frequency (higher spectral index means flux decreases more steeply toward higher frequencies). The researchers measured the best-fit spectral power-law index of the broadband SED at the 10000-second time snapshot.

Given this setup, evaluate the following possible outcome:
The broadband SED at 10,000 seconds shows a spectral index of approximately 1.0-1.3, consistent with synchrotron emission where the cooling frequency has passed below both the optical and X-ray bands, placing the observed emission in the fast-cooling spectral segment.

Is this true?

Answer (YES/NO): NO